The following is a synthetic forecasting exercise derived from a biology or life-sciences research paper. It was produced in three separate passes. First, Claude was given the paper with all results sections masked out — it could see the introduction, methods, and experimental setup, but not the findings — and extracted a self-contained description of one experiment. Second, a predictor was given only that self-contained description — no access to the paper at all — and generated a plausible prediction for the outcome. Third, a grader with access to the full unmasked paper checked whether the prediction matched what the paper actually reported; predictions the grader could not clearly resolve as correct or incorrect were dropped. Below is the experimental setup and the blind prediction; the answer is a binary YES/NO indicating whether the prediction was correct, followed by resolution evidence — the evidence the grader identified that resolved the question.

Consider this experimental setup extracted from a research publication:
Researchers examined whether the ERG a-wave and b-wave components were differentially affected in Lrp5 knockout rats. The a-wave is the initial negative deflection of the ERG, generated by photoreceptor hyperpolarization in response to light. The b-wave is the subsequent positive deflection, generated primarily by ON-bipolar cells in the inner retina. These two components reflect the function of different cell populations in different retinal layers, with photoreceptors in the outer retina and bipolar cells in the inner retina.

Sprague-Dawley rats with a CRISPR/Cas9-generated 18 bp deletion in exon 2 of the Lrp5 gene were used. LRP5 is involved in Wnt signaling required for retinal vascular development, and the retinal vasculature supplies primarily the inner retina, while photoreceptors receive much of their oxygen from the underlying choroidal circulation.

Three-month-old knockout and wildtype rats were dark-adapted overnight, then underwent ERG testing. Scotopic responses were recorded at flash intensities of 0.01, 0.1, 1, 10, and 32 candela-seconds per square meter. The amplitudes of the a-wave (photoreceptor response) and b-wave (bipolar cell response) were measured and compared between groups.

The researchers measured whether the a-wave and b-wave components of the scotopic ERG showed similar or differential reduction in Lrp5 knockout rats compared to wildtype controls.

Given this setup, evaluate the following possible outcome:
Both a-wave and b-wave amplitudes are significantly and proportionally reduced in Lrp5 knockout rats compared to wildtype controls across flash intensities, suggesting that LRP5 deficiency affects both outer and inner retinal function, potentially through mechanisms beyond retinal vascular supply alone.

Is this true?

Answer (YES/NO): NO